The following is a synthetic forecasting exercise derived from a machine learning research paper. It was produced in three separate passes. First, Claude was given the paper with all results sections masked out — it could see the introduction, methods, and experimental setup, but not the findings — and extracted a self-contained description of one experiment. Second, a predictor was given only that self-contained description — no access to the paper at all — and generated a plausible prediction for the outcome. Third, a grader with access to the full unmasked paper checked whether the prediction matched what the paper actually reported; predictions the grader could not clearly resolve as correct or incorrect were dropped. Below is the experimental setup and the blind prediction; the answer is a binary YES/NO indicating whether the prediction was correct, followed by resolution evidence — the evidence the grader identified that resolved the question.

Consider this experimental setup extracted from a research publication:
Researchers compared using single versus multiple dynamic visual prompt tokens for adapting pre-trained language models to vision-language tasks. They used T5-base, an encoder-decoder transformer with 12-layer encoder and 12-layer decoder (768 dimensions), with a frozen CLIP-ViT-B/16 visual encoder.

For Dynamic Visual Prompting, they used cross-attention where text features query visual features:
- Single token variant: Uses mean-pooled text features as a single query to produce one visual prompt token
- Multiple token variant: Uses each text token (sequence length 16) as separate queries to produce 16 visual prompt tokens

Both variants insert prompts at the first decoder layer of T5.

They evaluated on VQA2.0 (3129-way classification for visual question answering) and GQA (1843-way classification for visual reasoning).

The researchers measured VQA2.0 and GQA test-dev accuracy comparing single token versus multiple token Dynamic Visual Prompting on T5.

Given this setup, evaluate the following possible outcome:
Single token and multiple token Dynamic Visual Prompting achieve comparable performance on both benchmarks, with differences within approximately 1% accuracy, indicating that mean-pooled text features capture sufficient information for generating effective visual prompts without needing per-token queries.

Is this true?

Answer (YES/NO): YES